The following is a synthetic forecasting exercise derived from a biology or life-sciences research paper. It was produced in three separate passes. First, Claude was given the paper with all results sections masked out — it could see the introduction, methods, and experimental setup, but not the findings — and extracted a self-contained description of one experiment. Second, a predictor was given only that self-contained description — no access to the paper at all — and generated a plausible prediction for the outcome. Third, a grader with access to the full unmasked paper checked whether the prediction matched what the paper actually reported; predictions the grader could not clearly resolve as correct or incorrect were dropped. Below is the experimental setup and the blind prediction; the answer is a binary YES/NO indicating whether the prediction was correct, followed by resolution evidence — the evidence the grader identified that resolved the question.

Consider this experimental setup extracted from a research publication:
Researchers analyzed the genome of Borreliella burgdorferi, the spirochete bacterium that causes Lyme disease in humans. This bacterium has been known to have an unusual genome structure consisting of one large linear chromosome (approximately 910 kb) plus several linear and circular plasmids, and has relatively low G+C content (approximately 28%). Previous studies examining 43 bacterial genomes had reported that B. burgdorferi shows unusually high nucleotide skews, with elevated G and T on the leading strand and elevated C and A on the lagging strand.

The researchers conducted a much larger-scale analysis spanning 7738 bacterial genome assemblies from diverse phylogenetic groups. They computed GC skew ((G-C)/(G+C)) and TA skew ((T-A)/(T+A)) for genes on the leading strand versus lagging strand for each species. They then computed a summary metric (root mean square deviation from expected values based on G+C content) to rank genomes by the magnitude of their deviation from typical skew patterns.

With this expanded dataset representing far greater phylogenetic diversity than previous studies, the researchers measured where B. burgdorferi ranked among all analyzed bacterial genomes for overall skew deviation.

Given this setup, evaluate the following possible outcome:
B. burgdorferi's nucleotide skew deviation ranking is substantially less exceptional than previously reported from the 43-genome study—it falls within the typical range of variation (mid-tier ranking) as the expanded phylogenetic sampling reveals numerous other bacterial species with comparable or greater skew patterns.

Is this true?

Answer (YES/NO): NO